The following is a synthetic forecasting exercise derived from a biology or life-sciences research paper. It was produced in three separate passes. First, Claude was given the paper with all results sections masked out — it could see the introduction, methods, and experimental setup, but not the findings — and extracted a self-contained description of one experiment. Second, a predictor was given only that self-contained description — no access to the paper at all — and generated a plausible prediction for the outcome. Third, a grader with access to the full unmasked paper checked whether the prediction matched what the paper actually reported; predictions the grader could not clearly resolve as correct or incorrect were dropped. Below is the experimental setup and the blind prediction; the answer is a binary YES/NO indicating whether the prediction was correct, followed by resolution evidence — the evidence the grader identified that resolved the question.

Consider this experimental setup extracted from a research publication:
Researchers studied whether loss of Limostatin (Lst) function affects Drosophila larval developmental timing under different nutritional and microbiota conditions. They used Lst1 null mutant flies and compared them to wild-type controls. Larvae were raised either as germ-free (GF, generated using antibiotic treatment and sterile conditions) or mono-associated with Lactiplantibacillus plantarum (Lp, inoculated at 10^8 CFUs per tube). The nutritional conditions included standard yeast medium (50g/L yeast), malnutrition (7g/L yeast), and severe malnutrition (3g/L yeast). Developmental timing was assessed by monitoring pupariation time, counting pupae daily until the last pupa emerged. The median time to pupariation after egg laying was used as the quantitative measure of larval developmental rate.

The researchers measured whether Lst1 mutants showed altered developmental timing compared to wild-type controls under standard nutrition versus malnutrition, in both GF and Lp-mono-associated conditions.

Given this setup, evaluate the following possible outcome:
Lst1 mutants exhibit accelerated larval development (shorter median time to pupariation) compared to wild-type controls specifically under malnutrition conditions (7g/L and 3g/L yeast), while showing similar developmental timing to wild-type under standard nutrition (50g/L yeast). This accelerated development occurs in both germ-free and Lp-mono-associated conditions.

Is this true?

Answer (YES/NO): NO